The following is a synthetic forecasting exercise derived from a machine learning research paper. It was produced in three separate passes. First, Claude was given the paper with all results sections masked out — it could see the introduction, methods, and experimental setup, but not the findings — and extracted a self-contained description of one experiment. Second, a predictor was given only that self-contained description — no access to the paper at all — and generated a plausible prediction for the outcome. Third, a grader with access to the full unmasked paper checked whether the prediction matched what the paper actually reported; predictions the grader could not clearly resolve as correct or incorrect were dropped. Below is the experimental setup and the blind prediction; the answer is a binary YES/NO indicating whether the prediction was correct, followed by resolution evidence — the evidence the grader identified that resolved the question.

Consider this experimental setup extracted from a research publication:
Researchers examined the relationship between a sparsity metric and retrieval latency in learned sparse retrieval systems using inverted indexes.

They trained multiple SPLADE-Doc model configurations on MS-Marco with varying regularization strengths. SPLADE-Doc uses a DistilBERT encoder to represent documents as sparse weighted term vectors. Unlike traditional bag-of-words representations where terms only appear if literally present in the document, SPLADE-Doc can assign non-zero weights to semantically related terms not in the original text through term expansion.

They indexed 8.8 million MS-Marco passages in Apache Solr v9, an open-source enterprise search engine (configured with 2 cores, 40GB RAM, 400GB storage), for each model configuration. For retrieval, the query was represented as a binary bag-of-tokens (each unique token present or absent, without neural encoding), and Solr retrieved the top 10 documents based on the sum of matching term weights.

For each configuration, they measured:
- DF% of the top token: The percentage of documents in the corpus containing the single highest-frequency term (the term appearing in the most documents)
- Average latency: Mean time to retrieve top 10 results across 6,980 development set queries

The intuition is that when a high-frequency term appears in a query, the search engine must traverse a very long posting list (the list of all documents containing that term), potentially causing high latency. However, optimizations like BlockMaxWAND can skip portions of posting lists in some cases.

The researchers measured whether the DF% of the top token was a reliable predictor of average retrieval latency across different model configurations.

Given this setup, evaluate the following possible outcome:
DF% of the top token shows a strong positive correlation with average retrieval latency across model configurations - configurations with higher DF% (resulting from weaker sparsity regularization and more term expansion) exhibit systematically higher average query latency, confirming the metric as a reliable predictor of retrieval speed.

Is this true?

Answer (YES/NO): YES